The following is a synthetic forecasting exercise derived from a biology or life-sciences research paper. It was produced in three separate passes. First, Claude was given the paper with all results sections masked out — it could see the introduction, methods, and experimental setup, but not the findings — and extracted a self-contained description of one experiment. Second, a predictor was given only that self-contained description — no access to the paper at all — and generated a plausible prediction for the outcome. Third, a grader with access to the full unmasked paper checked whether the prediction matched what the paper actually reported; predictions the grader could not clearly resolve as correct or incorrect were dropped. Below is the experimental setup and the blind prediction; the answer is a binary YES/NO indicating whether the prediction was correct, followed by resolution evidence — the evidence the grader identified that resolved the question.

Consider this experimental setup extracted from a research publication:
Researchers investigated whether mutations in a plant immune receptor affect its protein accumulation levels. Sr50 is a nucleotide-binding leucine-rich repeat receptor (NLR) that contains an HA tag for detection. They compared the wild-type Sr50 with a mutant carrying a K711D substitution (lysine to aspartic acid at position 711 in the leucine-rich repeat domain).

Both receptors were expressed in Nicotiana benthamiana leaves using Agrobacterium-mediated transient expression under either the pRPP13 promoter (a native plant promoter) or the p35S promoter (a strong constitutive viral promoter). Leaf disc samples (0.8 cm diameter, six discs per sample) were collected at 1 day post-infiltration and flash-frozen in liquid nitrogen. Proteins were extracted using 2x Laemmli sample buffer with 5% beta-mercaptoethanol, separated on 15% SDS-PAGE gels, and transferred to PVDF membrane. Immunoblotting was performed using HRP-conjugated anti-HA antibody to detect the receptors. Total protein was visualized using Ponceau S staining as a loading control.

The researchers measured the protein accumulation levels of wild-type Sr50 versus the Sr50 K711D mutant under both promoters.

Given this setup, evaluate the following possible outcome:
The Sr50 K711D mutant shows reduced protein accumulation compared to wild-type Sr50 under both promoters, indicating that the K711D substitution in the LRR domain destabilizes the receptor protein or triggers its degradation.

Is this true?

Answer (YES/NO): NO